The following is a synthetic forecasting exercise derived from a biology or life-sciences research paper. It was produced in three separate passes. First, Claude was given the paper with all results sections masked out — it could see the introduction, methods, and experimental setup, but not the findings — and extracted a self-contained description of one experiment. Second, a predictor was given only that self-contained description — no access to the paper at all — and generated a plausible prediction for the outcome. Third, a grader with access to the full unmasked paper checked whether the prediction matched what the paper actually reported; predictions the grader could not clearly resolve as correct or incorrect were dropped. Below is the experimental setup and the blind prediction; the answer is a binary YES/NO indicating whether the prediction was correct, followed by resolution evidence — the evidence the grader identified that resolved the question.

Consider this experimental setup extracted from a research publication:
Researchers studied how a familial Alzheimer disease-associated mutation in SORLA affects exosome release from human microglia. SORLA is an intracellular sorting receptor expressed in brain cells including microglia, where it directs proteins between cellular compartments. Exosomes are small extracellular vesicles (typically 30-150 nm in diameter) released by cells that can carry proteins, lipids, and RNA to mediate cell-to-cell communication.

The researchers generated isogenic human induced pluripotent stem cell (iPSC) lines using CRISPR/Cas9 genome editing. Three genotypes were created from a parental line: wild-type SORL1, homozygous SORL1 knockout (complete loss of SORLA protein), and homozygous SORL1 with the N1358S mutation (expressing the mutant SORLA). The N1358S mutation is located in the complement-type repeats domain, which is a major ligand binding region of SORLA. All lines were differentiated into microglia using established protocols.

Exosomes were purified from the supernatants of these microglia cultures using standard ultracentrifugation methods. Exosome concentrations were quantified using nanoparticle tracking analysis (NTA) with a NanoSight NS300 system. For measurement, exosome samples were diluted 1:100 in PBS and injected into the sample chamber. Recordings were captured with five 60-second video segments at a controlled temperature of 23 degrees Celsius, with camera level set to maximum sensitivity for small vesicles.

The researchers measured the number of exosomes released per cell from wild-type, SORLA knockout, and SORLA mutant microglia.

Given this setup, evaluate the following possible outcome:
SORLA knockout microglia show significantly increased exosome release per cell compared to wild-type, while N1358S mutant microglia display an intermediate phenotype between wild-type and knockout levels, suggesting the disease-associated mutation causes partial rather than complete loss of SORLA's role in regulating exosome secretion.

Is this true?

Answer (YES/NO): NO